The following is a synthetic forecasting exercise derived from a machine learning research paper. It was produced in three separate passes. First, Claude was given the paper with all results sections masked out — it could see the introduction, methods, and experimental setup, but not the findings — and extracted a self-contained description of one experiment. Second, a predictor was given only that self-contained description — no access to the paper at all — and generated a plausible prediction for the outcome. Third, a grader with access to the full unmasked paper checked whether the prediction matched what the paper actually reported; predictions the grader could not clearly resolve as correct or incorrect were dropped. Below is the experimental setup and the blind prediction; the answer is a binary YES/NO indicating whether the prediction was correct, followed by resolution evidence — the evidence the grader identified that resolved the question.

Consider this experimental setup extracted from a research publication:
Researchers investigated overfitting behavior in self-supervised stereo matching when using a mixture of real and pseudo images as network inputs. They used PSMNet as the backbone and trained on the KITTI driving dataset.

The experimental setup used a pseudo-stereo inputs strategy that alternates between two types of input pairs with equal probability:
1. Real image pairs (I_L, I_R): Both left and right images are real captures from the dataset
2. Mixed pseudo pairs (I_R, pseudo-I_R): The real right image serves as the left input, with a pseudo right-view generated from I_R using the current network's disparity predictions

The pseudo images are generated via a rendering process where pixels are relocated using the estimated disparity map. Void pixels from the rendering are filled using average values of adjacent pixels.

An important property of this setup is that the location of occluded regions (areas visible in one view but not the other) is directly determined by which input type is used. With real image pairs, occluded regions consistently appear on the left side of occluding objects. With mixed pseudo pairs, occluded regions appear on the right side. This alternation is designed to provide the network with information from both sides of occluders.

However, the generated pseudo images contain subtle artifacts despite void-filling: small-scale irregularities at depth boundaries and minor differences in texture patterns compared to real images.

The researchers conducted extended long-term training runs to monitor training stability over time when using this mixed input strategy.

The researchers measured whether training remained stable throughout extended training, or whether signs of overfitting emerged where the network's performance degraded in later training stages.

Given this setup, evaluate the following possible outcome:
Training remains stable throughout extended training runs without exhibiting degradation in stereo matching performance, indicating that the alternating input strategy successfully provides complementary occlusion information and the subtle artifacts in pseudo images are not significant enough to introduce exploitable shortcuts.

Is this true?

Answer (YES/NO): NO